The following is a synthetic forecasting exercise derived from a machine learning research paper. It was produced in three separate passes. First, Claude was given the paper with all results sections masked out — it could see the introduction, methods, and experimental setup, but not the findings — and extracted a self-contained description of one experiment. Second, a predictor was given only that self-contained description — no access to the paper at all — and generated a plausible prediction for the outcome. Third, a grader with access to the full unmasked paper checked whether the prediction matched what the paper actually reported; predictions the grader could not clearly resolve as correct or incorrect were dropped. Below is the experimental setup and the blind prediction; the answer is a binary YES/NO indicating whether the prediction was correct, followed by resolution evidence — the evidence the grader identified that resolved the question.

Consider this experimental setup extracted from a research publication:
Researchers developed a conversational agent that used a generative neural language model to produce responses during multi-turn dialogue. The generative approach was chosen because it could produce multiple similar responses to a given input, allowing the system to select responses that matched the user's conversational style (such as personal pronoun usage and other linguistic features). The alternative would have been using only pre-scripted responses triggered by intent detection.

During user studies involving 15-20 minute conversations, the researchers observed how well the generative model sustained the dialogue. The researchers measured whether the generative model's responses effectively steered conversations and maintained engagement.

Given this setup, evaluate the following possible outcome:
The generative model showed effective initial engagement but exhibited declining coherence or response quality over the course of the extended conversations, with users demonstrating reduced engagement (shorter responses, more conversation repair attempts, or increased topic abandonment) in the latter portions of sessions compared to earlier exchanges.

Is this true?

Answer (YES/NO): NO